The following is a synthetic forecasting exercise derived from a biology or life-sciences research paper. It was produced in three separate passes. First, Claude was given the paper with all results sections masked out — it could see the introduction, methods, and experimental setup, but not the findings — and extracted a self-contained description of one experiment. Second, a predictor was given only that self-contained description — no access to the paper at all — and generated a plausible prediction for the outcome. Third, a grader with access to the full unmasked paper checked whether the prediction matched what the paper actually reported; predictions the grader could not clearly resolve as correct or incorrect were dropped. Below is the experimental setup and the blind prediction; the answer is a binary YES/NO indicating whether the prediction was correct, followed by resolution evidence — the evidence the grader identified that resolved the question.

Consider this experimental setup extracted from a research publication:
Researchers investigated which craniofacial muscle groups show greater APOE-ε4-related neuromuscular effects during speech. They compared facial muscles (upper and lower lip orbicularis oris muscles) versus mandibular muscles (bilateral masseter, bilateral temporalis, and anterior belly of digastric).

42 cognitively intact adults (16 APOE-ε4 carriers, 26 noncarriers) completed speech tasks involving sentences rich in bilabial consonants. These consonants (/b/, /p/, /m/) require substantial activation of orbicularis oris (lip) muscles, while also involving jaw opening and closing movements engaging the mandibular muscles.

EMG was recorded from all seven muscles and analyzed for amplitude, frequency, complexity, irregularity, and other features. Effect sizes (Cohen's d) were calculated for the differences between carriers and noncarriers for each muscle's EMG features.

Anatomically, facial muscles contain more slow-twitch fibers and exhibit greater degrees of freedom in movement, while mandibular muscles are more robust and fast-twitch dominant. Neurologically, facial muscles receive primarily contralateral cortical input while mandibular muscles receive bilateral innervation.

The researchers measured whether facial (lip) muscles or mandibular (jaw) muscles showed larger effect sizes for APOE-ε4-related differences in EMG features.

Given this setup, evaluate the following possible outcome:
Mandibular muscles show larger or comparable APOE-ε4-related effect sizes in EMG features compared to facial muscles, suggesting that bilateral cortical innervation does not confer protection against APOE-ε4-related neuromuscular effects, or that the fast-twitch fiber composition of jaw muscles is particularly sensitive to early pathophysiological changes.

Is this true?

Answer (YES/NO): NO